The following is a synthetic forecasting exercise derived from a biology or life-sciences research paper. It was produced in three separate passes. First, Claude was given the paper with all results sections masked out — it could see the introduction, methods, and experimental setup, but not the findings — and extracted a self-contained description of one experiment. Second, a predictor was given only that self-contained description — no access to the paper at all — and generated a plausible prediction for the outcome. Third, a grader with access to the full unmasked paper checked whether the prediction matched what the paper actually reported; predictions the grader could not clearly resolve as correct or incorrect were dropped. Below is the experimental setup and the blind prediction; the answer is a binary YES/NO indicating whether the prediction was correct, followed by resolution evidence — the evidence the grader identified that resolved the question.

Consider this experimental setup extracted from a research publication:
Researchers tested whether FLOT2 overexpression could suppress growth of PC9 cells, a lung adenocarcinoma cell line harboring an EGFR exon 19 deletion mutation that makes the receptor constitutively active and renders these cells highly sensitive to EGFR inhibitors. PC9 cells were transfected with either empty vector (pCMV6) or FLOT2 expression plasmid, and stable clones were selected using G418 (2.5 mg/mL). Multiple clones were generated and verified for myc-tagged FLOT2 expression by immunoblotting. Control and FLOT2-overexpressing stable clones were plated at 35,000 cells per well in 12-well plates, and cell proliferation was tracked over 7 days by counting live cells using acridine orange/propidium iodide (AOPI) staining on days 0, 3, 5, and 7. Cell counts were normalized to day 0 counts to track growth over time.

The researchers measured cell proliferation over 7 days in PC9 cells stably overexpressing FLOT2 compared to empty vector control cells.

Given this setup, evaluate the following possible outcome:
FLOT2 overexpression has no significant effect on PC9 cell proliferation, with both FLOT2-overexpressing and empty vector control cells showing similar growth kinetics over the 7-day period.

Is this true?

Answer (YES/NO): NO